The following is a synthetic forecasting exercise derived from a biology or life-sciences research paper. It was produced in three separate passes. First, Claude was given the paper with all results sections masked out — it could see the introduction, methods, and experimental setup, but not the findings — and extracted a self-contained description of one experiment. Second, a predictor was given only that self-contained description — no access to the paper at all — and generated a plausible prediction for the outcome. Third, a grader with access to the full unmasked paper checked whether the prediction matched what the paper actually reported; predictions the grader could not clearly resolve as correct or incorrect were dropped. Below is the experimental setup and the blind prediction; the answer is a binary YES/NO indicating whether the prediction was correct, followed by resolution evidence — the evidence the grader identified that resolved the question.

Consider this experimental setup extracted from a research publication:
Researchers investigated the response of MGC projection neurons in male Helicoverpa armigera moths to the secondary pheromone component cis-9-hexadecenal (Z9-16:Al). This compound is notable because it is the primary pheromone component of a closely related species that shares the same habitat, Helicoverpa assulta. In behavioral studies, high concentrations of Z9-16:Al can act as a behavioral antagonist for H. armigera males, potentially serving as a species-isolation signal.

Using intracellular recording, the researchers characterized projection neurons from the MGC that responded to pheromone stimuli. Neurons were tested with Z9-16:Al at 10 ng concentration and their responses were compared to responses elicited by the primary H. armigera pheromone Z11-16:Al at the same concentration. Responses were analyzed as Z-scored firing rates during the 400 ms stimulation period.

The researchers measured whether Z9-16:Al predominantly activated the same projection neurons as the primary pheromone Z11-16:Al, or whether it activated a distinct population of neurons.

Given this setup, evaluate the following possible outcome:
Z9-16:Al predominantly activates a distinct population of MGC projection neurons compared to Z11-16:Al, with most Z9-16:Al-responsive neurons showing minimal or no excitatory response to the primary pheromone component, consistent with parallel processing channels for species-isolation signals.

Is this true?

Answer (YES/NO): NO